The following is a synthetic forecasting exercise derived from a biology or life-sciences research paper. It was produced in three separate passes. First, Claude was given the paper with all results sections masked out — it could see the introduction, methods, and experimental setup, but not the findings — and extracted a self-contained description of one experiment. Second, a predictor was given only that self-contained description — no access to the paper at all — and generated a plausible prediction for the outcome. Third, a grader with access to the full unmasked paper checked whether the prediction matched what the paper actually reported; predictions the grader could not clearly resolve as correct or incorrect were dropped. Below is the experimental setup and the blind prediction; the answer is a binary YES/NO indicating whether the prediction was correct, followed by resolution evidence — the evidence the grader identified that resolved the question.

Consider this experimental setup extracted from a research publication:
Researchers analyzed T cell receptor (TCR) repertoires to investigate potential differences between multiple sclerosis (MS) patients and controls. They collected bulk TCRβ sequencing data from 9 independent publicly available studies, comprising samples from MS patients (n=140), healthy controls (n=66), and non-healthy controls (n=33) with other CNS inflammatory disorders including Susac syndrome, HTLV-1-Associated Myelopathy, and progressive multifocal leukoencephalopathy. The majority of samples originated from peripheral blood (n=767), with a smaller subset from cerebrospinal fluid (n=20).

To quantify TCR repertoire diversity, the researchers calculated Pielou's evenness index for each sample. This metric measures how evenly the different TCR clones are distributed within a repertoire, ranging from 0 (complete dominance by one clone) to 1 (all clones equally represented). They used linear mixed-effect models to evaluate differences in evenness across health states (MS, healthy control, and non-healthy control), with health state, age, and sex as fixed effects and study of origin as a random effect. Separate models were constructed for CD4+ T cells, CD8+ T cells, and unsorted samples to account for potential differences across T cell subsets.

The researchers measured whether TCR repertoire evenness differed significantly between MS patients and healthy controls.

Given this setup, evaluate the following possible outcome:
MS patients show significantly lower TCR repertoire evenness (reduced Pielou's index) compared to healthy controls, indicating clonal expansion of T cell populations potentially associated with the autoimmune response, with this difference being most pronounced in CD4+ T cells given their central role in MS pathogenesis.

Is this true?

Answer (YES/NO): NO